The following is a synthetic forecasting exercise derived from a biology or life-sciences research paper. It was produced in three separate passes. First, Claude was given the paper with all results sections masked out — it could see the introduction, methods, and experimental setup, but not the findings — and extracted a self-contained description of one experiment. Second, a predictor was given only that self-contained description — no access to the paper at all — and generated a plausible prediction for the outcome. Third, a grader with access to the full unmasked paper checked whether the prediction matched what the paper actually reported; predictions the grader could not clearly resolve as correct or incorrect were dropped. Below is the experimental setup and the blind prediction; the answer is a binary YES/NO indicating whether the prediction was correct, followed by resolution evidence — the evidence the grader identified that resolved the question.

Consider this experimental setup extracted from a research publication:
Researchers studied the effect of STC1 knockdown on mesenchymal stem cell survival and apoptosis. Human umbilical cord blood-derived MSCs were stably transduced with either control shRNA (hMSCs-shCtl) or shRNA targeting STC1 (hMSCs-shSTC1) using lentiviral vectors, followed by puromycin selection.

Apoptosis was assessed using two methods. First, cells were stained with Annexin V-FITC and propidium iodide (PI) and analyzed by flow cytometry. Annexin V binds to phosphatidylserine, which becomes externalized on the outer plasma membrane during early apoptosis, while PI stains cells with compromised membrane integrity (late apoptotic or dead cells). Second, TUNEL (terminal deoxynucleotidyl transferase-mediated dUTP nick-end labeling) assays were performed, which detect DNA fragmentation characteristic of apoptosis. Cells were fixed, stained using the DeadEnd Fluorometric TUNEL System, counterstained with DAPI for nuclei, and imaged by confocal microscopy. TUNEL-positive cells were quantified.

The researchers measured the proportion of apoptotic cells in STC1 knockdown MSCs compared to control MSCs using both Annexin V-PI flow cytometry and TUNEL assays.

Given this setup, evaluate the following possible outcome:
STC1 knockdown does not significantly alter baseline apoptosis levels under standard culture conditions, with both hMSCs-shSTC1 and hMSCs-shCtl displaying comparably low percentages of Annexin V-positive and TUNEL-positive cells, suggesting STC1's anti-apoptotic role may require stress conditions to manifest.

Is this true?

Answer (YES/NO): YES